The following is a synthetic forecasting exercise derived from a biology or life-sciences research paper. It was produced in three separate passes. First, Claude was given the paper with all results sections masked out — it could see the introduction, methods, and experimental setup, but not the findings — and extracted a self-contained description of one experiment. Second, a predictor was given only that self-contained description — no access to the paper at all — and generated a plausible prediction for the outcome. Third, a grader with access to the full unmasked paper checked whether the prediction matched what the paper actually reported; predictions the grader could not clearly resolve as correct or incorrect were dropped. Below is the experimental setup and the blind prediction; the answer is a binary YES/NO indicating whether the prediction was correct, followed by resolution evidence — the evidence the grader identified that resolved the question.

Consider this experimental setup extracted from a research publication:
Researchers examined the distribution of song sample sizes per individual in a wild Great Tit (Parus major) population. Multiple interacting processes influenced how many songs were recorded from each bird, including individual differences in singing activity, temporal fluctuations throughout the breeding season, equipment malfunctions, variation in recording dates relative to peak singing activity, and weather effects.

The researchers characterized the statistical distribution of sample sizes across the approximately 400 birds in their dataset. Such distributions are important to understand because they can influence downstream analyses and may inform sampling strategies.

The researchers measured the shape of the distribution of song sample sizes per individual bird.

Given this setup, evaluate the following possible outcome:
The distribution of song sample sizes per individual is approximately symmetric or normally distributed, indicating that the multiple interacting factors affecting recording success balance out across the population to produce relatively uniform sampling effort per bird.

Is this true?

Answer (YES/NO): NO